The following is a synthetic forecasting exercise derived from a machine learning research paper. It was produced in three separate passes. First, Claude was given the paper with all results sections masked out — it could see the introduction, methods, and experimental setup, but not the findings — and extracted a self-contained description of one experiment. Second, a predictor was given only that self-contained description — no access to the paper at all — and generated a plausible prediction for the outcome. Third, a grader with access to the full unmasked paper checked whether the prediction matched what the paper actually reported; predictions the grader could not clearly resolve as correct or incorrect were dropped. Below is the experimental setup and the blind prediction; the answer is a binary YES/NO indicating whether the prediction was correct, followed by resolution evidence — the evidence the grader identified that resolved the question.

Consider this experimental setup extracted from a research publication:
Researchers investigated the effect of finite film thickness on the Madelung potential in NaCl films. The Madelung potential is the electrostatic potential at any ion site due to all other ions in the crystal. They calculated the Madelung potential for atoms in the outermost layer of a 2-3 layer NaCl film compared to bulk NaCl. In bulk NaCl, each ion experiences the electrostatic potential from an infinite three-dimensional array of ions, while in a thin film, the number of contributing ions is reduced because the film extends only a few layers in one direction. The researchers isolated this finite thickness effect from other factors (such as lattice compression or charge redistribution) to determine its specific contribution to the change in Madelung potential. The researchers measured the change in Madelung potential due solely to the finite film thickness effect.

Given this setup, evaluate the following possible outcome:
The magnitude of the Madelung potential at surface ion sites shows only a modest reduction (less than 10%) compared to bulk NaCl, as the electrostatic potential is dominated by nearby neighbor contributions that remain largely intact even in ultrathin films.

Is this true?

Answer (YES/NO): YES